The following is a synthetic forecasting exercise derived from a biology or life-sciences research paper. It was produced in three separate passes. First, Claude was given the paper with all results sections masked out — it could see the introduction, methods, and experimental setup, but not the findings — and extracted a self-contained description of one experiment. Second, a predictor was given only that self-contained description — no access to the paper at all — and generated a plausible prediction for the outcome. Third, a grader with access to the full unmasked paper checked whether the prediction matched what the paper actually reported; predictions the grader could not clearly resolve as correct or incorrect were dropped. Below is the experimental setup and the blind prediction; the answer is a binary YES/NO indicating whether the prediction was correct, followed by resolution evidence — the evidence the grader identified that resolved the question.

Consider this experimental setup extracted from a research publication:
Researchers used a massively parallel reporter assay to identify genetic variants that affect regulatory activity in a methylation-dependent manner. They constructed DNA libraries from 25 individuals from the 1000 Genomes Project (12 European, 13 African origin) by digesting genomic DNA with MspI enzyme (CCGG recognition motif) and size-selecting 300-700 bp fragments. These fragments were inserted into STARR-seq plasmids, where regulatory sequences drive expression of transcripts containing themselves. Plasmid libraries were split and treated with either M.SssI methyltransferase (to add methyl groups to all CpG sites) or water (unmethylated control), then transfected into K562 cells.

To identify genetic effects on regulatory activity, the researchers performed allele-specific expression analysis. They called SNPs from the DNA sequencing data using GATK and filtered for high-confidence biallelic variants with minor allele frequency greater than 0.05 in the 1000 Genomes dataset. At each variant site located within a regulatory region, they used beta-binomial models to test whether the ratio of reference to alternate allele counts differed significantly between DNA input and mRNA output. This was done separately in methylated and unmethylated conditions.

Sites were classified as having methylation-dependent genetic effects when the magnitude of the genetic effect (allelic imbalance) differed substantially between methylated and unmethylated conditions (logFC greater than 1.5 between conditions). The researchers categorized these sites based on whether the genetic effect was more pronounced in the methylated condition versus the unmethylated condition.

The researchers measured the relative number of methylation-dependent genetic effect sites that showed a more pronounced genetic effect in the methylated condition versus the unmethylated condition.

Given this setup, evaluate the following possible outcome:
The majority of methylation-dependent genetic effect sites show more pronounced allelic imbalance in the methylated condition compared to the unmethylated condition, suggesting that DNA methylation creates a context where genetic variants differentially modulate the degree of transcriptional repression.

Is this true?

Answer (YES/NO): NO